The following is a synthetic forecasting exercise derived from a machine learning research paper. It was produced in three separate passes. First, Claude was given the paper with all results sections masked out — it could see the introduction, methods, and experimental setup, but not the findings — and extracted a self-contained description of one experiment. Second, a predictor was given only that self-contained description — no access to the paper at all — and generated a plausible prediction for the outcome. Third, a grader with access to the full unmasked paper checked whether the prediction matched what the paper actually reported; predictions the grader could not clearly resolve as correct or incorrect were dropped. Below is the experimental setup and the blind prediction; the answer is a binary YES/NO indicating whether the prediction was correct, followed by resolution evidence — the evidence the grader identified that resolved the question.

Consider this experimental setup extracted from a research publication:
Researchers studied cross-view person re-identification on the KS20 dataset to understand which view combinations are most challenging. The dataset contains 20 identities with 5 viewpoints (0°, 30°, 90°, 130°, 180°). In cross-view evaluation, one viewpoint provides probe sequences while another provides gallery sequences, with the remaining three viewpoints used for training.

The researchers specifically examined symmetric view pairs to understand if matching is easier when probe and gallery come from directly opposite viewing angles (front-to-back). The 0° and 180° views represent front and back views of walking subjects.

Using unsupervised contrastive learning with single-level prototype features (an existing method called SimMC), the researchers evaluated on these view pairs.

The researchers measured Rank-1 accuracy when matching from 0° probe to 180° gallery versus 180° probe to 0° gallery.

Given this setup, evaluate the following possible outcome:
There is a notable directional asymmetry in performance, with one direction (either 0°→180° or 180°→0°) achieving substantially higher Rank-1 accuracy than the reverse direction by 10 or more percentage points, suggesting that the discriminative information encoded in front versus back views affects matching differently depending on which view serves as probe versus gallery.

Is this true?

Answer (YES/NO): NO